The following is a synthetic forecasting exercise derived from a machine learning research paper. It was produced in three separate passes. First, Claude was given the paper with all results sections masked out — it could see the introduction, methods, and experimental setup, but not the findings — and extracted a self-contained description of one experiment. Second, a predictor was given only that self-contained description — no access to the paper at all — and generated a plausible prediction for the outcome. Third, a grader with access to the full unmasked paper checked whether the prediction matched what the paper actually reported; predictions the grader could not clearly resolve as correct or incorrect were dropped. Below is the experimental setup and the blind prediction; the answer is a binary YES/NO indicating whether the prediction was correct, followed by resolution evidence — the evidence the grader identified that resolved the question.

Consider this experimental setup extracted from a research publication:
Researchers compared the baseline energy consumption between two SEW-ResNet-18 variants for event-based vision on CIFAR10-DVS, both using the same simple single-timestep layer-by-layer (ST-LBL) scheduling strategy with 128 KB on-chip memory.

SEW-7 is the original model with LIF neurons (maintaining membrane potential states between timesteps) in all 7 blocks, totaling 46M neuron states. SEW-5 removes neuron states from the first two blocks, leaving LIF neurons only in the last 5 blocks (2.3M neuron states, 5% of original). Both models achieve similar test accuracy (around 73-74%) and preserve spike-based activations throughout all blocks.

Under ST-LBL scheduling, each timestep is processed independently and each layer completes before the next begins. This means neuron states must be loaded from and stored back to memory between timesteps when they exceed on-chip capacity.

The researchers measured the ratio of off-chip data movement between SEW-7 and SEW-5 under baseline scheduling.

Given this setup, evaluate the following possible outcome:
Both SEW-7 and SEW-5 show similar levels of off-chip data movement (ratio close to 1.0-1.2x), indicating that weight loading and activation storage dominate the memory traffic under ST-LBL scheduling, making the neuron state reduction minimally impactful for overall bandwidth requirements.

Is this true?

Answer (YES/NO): NO